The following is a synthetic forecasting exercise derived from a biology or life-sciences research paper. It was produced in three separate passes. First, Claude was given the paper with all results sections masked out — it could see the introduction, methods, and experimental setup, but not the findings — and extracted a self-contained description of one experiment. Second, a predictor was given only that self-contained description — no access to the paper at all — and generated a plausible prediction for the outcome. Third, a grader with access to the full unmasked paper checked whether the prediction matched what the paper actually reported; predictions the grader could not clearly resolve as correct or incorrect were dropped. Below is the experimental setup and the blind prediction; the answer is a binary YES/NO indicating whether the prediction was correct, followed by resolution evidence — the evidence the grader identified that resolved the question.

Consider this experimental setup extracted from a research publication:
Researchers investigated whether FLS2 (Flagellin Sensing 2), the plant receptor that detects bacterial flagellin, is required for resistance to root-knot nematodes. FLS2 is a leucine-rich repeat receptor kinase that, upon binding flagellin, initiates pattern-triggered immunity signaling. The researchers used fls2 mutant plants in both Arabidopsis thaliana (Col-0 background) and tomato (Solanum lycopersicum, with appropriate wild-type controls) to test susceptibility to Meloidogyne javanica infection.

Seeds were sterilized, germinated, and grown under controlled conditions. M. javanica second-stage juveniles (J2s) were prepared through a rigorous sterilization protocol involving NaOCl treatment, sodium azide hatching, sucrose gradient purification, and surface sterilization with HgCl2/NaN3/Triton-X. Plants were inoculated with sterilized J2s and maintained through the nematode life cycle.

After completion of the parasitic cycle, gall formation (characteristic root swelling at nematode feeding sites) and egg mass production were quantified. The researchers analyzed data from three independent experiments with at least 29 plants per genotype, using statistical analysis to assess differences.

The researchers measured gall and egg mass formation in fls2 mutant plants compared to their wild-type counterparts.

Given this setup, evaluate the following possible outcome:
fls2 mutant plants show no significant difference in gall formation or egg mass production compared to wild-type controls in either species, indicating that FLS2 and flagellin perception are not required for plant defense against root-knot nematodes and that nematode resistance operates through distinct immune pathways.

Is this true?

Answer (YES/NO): NO